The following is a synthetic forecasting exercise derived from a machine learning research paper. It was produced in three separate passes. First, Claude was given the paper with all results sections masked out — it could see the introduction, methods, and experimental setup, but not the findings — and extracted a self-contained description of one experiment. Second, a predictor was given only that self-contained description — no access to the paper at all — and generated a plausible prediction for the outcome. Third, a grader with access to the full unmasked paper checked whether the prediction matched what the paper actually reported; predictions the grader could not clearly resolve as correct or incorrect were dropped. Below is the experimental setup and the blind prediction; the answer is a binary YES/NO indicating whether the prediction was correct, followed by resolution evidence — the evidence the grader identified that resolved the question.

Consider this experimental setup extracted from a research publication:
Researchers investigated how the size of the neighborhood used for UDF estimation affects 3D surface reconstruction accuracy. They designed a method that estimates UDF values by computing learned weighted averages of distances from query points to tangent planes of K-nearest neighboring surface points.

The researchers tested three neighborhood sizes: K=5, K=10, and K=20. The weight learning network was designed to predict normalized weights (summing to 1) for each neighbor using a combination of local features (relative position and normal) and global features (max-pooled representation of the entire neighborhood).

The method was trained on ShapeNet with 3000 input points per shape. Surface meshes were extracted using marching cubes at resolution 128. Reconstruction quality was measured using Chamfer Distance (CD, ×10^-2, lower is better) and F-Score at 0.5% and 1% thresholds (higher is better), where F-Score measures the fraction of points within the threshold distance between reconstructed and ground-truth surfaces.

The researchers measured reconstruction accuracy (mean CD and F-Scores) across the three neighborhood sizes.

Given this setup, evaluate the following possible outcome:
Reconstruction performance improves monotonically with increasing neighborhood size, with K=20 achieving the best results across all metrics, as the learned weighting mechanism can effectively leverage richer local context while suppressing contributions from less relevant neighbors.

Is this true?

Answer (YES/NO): YES